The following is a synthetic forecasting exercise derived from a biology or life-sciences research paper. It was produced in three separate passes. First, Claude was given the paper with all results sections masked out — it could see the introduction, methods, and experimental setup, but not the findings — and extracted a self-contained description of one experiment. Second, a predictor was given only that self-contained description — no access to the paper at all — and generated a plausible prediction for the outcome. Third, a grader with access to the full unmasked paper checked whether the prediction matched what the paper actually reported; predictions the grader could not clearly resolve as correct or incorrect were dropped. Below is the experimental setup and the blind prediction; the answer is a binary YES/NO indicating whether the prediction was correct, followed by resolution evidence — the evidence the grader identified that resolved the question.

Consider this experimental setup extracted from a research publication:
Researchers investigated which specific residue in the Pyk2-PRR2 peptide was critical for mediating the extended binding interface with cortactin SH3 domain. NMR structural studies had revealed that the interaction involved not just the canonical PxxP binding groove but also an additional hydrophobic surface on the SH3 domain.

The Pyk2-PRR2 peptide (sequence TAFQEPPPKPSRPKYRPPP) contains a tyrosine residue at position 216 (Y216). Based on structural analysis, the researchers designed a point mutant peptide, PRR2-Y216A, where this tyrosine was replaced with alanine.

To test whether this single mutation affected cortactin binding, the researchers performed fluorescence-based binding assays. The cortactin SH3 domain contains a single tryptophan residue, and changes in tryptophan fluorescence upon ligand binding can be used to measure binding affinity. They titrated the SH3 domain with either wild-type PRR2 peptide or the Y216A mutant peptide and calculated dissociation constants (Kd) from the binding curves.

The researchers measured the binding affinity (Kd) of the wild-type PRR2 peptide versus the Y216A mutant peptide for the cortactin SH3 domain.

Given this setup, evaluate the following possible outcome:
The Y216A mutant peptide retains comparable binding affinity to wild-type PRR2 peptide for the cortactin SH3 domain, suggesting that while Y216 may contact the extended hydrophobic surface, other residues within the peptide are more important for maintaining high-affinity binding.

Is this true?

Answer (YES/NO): NO